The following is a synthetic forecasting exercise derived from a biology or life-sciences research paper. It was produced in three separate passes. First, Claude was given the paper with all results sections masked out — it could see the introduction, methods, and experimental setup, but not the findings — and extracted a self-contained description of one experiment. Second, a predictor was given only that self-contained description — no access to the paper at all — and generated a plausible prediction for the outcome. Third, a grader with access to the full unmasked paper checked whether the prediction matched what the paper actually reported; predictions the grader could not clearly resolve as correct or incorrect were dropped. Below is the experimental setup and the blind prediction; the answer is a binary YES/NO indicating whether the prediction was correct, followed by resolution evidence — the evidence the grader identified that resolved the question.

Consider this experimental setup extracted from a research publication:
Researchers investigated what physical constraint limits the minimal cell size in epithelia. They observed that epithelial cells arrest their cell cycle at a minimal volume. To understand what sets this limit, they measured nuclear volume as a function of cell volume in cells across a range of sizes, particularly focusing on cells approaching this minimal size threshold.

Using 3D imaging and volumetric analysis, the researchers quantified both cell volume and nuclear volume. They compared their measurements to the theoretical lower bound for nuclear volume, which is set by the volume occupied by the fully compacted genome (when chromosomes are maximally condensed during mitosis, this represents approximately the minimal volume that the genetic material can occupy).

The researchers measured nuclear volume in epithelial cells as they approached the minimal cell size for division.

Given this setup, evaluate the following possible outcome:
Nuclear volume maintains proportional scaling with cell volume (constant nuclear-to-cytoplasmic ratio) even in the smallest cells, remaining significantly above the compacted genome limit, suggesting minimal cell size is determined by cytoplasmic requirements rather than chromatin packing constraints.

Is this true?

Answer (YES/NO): NO